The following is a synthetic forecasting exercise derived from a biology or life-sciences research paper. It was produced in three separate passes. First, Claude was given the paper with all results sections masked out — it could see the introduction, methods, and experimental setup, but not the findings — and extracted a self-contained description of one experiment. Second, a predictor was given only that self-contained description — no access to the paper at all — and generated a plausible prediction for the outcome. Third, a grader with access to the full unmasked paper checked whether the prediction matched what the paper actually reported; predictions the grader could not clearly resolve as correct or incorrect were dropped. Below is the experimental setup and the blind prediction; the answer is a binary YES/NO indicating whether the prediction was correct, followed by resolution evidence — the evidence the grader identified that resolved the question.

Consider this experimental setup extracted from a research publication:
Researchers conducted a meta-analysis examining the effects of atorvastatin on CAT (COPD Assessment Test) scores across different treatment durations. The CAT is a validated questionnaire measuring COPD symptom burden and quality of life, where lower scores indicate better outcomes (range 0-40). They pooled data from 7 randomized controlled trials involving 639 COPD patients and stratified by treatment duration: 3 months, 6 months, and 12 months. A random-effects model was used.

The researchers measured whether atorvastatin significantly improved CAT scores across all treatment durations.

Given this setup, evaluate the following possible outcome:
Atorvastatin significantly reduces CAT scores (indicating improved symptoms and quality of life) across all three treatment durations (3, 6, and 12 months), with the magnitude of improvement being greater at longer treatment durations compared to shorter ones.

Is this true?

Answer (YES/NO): NO